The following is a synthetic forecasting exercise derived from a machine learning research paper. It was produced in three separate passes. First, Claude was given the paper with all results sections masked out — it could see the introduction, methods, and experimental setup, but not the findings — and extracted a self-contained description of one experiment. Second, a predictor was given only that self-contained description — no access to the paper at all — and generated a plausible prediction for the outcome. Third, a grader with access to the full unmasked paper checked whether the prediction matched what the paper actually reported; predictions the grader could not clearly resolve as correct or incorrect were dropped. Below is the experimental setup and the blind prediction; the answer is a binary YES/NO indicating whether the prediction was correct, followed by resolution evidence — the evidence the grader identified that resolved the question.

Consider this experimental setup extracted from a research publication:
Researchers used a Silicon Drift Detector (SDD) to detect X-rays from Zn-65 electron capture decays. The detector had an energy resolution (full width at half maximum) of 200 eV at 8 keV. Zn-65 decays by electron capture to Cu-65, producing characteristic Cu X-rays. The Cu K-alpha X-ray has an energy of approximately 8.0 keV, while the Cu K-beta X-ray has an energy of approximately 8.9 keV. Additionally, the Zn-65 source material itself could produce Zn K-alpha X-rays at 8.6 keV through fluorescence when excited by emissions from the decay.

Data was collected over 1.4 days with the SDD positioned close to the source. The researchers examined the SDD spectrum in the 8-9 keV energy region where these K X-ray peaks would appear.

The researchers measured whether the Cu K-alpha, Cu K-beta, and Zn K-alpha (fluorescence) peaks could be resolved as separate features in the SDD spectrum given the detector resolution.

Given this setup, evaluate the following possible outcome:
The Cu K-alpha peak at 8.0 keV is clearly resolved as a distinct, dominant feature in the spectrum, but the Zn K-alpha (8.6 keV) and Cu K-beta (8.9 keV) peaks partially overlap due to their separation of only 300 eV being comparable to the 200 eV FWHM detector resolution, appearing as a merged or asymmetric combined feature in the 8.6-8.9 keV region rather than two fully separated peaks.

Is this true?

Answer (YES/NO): NO